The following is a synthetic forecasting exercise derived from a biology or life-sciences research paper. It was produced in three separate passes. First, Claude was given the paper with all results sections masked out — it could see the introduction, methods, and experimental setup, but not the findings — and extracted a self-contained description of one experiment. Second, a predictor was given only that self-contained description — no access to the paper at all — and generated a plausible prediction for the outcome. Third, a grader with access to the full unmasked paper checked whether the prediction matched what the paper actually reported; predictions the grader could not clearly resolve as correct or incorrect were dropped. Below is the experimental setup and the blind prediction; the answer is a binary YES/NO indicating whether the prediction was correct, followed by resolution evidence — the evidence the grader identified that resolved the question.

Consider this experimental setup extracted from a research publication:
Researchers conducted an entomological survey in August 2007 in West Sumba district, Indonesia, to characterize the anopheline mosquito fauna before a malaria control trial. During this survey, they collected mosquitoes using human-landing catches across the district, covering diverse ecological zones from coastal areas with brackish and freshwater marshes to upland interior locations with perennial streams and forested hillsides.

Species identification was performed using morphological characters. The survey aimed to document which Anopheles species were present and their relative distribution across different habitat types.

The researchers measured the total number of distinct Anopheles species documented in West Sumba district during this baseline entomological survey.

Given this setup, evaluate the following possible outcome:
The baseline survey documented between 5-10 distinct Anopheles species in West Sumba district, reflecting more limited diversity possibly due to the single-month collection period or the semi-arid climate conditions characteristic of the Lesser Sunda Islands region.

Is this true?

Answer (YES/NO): NO